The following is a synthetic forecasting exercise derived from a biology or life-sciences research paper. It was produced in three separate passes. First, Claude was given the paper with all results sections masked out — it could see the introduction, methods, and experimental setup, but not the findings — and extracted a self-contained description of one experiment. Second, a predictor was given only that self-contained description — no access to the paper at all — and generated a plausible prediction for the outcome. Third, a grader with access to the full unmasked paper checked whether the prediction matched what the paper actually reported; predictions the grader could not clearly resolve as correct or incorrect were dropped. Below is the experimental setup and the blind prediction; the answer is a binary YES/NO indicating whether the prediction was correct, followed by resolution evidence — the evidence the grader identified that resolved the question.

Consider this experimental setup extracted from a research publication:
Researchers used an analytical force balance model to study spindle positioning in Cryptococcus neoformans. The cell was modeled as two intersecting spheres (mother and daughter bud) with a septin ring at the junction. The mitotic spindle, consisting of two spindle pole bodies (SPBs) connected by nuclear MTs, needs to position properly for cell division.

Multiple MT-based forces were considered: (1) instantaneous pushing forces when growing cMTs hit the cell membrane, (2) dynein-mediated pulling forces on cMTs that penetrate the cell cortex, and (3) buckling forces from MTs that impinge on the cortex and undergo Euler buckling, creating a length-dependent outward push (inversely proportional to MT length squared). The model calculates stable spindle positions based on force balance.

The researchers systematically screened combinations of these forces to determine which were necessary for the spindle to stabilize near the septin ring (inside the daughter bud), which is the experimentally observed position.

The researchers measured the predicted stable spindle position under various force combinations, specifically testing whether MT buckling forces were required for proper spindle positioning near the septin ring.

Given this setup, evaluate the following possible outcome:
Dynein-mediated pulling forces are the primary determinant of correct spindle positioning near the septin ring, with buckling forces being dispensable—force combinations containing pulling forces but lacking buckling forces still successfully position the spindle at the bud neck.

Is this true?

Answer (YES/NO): NO